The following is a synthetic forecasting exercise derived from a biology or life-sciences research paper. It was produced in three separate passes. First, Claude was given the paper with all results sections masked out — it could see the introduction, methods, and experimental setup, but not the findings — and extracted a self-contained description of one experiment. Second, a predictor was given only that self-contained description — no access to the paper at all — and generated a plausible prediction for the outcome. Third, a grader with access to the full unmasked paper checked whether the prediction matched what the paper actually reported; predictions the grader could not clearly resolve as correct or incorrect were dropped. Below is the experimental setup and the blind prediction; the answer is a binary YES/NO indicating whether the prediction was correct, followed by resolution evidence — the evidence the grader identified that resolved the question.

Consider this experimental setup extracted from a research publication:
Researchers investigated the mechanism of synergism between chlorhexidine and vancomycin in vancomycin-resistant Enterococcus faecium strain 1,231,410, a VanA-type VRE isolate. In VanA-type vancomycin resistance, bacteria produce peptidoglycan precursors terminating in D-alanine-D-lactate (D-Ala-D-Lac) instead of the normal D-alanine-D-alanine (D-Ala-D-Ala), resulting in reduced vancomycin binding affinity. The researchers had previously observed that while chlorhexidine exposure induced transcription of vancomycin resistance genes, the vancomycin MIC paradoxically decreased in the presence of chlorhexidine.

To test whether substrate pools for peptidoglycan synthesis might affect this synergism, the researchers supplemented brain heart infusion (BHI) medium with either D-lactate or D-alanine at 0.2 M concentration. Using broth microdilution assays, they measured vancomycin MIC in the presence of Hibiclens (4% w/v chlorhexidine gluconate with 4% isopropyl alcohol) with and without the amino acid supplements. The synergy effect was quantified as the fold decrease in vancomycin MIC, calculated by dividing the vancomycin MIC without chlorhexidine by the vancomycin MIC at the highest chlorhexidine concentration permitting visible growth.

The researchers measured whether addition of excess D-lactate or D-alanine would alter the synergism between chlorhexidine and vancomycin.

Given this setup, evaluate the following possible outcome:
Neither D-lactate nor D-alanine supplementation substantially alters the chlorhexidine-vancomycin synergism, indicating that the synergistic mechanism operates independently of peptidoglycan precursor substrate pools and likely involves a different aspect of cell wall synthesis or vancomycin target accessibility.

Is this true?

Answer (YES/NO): NO